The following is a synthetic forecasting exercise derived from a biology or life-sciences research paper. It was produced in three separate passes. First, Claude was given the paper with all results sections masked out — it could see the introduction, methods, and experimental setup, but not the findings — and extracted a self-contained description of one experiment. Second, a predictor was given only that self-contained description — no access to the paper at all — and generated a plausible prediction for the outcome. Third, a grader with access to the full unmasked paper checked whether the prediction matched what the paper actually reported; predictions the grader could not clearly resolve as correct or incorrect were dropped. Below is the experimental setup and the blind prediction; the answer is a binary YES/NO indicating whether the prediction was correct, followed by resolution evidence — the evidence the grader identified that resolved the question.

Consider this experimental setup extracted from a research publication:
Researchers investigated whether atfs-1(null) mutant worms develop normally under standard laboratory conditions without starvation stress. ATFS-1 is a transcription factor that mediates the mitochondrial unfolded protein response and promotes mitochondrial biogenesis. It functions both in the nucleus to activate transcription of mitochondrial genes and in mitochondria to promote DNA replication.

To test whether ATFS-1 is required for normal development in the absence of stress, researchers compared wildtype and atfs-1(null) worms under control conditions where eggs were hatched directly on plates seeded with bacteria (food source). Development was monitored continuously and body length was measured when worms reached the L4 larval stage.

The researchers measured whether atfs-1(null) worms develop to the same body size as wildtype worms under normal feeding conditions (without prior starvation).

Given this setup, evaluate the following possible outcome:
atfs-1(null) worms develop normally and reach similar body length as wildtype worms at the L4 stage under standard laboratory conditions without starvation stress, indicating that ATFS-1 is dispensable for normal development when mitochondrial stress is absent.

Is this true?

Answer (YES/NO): NO